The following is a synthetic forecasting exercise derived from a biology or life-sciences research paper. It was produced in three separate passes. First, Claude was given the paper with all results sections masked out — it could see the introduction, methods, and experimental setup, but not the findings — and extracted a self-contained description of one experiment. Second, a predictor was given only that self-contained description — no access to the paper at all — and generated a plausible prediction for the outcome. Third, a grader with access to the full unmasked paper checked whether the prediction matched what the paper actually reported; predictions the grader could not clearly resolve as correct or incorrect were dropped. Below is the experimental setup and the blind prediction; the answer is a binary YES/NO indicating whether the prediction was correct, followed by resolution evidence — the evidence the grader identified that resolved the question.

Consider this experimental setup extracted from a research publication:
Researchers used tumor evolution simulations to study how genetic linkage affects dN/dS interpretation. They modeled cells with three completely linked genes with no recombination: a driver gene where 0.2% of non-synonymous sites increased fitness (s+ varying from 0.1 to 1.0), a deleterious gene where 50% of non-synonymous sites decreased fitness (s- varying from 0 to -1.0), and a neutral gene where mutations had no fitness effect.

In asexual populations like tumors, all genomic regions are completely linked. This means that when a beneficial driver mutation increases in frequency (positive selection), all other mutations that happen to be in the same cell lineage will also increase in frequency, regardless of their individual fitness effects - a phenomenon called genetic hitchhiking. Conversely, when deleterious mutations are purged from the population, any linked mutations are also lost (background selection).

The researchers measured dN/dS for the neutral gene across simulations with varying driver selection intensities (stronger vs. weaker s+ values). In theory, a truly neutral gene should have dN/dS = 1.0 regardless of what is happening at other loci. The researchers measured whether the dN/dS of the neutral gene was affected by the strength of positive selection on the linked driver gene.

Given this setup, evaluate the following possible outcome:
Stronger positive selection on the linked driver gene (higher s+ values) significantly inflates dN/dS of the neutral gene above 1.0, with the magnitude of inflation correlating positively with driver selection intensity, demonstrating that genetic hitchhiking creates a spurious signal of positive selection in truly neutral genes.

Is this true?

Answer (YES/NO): NO